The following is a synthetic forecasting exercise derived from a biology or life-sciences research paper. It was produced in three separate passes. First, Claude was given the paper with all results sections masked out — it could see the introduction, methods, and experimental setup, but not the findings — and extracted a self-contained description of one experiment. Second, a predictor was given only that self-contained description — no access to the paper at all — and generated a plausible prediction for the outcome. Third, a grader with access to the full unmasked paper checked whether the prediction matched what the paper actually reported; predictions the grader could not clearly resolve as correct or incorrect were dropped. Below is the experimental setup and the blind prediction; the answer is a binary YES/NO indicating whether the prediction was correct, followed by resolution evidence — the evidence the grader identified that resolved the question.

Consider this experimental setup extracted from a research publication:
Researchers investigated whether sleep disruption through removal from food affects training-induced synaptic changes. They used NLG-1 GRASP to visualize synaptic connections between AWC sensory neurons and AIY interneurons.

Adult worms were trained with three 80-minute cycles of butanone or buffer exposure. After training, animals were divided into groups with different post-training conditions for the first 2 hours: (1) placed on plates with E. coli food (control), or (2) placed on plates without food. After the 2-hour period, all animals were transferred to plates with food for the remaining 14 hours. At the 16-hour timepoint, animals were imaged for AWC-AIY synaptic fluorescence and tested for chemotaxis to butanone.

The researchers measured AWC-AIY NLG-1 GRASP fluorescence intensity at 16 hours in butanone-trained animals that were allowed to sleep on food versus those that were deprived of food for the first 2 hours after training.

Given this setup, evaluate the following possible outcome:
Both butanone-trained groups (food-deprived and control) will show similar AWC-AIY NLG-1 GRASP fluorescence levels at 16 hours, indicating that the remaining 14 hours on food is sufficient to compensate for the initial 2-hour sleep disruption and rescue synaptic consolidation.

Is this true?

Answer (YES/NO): NO